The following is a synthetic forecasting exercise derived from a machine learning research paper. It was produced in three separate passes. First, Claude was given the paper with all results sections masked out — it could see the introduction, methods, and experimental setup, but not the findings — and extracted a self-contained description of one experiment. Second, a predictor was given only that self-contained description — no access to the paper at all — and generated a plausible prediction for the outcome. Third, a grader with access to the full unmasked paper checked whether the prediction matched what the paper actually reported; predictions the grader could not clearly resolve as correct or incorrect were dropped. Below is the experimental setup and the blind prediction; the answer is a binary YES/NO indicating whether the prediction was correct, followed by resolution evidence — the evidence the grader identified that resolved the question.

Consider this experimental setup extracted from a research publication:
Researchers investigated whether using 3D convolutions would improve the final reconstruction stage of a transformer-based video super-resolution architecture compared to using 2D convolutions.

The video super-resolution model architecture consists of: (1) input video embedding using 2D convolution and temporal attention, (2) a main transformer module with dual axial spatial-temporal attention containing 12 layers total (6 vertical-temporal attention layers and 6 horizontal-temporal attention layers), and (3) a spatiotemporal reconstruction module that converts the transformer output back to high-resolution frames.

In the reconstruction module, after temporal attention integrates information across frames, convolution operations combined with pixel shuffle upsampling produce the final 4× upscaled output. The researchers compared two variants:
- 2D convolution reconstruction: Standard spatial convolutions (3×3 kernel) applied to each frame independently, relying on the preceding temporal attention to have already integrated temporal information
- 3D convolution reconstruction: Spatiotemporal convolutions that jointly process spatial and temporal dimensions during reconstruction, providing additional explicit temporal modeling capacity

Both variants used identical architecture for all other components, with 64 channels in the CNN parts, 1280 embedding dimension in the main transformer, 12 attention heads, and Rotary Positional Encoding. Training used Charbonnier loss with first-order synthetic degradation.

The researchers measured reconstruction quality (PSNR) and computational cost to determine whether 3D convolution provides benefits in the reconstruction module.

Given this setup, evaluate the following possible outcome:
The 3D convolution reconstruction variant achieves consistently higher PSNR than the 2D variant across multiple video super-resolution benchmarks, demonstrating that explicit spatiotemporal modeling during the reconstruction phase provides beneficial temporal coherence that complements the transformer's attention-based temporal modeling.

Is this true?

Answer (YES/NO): NO